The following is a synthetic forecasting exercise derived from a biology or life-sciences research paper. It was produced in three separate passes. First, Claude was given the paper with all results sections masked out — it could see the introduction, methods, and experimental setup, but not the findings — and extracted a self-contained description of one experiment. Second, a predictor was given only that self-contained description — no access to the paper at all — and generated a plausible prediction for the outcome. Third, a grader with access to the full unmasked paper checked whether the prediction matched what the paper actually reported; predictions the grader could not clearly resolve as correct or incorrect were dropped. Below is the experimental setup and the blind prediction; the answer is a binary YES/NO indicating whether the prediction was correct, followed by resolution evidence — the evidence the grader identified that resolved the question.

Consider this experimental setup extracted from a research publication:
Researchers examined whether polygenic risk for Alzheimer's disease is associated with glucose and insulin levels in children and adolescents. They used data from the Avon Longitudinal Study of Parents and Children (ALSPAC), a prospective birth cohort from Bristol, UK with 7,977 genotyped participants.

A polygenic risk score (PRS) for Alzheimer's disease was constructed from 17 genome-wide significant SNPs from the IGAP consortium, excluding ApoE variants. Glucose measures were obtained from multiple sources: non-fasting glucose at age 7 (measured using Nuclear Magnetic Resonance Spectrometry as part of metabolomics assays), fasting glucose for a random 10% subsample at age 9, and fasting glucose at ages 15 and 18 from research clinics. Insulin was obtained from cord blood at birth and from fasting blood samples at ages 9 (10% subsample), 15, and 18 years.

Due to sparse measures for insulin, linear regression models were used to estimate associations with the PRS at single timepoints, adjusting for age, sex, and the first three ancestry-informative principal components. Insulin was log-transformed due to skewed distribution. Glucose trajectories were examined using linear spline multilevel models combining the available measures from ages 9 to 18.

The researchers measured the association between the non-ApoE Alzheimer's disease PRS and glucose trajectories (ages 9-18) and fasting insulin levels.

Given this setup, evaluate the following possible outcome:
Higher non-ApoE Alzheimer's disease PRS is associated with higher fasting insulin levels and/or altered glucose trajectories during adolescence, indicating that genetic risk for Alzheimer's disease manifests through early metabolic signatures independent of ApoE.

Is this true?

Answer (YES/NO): NO